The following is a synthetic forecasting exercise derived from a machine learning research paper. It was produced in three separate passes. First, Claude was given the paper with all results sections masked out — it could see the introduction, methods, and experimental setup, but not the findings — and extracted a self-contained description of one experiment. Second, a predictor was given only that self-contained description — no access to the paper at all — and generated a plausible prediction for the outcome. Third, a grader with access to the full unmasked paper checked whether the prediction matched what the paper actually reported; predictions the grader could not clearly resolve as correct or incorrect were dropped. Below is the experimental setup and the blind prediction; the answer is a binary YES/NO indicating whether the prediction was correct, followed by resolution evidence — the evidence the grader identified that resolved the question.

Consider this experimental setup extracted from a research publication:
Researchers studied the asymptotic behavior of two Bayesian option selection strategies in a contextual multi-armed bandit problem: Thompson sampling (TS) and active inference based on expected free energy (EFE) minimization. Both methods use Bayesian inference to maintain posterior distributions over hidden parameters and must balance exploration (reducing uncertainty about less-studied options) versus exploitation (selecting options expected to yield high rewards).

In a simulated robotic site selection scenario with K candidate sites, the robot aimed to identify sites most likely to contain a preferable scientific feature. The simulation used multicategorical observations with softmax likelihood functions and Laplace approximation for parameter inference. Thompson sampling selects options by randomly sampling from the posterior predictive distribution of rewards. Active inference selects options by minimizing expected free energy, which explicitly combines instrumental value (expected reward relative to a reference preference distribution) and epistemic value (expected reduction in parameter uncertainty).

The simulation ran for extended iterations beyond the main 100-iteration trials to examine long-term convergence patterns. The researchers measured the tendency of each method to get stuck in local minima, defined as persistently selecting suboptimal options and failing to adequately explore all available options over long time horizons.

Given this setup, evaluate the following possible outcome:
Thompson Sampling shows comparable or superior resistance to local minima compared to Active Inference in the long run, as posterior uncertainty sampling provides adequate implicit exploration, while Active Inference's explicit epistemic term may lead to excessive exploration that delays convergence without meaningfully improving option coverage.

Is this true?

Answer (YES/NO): NO